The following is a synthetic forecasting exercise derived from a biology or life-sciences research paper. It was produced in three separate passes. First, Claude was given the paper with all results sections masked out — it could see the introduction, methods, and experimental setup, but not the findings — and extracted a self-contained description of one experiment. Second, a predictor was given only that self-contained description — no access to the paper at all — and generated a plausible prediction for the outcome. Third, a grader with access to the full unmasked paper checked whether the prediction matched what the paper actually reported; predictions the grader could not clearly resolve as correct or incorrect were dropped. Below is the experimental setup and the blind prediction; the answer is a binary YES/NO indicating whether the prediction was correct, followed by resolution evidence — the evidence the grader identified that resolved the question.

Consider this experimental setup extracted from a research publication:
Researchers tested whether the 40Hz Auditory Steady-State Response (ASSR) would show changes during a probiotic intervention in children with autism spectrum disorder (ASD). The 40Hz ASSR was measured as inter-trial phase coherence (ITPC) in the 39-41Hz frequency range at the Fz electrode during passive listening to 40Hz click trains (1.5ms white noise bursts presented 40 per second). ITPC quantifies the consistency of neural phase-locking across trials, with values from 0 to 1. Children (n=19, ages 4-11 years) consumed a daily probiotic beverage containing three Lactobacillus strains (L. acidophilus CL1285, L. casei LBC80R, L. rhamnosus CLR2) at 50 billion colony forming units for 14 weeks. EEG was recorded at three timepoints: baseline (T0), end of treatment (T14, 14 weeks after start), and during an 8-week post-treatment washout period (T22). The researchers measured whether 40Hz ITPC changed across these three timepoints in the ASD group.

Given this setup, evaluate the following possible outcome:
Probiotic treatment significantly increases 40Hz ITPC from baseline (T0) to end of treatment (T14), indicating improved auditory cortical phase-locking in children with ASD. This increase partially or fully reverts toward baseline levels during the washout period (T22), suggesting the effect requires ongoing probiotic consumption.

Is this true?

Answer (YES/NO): NO